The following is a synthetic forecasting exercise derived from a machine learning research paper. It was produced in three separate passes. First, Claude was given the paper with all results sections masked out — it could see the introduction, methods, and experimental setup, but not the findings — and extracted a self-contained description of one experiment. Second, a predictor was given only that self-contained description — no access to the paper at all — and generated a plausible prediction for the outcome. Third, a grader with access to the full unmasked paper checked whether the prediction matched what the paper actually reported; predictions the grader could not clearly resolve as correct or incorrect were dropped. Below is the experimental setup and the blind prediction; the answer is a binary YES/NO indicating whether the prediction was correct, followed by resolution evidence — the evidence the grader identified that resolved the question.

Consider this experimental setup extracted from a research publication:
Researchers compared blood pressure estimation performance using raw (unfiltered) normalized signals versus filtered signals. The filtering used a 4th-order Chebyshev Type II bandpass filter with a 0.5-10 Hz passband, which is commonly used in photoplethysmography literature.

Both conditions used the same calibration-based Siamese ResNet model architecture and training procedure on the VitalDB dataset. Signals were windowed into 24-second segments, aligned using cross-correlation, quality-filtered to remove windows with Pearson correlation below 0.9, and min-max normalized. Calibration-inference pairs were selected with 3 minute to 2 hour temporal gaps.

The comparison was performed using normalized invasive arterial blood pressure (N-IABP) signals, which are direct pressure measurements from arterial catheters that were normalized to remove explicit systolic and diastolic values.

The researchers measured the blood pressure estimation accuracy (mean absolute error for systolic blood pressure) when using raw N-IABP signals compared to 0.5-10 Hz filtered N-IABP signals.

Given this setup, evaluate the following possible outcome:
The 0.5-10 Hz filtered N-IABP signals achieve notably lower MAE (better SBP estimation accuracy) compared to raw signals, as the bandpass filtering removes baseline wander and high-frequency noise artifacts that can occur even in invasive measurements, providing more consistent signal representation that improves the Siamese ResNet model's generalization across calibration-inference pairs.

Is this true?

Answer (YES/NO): NO